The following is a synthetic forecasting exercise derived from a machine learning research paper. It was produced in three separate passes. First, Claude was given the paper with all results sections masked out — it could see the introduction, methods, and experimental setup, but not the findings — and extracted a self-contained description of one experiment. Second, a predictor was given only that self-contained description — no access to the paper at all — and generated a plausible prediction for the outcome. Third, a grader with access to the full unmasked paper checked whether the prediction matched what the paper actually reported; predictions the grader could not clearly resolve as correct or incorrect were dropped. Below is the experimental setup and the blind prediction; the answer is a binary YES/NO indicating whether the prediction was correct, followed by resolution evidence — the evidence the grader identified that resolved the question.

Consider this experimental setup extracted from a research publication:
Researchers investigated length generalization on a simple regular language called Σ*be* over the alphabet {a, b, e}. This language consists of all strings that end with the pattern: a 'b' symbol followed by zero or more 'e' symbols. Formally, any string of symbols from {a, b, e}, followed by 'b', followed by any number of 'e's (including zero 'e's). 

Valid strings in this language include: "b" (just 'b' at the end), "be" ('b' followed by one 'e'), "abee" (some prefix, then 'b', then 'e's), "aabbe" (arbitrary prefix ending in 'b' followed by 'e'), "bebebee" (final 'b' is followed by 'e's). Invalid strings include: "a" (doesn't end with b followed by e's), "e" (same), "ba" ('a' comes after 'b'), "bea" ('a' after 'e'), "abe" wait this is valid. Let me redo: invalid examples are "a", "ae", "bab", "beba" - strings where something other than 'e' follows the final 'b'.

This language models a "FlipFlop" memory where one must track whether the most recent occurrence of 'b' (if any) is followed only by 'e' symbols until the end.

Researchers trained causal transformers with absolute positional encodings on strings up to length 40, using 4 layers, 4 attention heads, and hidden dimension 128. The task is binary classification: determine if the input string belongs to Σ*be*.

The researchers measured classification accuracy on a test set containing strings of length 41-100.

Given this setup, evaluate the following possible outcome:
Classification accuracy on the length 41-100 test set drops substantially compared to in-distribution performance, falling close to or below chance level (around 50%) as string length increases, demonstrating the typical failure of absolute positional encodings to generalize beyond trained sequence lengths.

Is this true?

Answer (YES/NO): NO